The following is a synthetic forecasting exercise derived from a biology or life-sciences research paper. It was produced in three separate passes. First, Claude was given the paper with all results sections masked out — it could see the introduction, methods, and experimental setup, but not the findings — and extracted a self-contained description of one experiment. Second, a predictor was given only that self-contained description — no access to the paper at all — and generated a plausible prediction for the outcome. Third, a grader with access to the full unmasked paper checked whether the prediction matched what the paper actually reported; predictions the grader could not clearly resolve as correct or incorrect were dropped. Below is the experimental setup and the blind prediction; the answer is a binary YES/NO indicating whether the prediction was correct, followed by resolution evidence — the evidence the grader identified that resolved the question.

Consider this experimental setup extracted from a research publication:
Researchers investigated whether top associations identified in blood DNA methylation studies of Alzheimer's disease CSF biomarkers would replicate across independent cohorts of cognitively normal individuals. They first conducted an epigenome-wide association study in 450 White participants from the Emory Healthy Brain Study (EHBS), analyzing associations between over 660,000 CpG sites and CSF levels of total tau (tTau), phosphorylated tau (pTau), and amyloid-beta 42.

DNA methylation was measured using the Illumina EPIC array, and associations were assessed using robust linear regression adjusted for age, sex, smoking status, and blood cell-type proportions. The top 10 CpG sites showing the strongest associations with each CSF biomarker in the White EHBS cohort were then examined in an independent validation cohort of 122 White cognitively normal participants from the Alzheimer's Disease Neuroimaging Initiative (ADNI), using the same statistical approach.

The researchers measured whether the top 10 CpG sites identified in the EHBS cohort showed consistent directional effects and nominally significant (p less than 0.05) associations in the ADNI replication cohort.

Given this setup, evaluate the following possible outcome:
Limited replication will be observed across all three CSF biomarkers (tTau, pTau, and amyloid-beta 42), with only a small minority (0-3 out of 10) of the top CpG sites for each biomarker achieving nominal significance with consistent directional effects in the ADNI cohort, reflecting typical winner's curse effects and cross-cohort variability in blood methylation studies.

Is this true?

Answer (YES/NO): YES